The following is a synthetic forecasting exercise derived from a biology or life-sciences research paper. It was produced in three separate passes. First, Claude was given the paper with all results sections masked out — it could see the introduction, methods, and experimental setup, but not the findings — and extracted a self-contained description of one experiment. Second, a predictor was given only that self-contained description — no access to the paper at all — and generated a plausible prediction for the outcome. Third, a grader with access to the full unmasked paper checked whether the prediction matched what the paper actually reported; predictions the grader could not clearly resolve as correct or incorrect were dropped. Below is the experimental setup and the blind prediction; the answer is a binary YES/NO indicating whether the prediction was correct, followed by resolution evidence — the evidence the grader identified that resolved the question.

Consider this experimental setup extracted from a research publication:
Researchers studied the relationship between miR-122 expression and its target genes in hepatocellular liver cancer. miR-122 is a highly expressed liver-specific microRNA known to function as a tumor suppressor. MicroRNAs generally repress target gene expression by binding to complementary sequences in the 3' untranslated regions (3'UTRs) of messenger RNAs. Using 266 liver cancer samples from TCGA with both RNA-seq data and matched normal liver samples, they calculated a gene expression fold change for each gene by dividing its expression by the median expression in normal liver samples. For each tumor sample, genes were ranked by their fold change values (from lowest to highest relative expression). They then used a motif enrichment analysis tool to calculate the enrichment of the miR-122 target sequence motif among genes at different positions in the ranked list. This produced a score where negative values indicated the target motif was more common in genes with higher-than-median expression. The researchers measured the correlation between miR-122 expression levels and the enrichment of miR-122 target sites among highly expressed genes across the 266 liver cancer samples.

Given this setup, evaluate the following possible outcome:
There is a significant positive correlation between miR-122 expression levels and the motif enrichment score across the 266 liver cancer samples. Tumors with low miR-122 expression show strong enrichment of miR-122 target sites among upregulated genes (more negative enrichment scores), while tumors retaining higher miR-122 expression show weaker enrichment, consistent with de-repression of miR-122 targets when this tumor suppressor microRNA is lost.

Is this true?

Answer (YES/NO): YES